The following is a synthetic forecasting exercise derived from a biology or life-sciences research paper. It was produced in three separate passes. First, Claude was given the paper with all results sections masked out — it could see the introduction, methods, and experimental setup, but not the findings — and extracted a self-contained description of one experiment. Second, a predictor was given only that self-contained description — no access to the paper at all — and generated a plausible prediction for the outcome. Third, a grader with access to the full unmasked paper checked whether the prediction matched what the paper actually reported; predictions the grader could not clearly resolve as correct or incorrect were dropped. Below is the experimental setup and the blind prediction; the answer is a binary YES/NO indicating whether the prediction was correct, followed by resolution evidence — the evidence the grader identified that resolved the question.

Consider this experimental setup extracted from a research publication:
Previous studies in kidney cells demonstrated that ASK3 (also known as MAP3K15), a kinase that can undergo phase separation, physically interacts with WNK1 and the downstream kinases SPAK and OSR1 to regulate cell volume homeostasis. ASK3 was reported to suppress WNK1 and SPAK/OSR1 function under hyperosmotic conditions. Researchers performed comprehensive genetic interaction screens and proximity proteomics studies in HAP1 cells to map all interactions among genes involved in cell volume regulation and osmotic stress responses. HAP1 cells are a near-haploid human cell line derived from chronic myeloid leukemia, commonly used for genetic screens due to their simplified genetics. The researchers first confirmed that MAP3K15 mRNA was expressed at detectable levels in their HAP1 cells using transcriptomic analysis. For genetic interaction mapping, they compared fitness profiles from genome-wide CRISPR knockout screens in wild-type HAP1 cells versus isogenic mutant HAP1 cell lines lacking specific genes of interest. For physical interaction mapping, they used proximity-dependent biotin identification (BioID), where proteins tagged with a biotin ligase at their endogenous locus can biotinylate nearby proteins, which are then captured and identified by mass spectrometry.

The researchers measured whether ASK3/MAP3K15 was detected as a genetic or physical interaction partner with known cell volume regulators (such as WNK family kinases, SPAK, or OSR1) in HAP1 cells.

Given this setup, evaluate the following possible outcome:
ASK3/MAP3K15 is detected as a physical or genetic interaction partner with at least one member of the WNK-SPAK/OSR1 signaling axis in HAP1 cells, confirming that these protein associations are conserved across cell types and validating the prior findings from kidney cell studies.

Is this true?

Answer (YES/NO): NO